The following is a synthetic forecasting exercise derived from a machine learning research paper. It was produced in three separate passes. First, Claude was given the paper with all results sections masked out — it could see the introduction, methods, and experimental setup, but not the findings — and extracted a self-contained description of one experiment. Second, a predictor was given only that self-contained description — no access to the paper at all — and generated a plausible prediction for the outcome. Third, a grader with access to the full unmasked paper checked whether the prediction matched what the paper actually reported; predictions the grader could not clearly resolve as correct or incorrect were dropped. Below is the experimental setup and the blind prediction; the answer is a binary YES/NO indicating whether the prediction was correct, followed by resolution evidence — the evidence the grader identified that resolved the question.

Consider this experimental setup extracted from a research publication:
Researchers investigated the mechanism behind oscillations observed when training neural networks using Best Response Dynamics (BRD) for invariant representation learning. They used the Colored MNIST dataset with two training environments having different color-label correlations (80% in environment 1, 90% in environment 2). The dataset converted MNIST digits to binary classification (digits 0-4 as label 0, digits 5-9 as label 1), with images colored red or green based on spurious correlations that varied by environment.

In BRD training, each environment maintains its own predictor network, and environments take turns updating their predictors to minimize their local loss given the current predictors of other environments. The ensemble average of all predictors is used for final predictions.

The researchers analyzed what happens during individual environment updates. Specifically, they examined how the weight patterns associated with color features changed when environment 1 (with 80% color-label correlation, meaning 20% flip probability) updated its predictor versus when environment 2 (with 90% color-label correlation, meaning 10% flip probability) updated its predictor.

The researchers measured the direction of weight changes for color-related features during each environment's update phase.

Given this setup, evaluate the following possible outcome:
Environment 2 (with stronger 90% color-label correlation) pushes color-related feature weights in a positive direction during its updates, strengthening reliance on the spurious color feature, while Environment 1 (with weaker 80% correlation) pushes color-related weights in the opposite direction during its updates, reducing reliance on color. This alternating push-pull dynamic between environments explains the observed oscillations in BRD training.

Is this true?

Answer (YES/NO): YES